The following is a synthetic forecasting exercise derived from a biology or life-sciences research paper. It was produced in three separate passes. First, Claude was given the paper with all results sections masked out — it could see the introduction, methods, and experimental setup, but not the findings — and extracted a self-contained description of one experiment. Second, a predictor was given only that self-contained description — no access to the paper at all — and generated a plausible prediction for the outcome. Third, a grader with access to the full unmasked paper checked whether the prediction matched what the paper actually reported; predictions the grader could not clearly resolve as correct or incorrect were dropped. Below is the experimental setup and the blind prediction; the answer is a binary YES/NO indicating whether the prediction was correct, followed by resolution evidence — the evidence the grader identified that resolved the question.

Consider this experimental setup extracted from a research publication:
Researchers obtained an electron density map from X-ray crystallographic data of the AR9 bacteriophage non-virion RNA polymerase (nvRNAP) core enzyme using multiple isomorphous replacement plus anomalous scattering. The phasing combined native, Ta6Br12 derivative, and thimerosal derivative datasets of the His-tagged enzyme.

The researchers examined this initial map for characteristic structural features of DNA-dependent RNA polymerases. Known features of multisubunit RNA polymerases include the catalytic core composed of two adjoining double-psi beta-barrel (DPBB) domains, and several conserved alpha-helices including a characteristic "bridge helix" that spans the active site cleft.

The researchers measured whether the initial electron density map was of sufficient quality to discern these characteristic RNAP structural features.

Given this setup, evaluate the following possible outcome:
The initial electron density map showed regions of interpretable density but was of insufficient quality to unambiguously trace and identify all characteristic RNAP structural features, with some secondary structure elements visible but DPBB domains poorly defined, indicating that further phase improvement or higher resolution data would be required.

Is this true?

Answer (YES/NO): NO